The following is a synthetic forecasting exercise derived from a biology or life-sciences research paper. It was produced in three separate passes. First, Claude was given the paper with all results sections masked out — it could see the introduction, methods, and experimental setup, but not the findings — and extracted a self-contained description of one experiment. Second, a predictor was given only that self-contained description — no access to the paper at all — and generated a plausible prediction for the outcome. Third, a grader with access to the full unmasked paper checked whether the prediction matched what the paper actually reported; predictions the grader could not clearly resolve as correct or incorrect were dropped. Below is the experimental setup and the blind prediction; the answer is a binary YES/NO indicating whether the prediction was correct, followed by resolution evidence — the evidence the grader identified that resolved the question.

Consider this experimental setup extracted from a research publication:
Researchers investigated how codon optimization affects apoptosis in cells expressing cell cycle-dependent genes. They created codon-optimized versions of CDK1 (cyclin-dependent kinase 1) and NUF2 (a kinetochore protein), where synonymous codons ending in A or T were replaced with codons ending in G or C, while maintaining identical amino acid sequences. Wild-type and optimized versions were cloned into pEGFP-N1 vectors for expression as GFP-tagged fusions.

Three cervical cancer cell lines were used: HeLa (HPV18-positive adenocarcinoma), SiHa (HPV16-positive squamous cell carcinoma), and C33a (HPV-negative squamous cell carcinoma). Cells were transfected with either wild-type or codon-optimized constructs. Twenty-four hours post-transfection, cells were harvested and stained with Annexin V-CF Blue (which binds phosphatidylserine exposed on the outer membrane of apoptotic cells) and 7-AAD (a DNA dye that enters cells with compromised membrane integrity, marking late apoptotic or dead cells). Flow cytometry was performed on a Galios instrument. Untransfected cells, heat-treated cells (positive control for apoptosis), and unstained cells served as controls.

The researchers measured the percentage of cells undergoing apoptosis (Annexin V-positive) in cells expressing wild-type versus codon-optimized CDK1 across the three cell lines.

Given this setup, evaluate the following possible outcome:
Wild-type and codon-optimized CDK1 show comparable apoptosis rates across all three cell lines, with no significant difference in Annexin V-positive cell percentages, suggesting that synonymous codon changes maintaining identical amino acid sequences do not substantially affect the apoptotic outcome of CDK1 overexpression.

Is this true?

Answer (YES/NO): NO